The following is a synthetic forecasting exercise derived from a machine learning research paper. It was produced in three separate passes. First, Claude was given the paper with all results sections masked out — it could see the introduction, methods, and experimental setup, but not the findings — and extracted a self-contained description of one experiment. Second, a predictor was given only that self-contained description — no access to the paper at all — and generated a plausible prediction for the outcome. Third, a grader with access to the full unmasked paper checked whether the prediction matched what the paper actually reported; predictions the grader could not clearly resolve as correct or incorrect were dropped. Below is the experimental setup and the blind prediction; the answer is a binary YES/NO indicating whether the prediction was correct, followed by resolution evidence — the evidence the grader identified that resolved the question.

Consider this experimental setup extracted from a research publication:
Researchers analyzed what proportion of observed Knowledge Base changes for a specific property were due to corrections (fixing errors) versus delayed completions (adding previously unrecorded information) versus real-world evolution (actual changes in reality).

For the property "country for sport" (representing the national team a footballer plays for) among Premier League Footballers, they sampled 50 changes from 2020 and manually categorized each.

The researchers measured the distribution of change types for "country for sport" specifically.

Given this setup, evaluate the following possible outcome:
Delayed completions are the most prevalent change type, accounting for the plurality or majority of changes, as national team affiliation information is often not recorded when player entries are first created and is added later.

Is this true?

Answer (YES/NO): YES